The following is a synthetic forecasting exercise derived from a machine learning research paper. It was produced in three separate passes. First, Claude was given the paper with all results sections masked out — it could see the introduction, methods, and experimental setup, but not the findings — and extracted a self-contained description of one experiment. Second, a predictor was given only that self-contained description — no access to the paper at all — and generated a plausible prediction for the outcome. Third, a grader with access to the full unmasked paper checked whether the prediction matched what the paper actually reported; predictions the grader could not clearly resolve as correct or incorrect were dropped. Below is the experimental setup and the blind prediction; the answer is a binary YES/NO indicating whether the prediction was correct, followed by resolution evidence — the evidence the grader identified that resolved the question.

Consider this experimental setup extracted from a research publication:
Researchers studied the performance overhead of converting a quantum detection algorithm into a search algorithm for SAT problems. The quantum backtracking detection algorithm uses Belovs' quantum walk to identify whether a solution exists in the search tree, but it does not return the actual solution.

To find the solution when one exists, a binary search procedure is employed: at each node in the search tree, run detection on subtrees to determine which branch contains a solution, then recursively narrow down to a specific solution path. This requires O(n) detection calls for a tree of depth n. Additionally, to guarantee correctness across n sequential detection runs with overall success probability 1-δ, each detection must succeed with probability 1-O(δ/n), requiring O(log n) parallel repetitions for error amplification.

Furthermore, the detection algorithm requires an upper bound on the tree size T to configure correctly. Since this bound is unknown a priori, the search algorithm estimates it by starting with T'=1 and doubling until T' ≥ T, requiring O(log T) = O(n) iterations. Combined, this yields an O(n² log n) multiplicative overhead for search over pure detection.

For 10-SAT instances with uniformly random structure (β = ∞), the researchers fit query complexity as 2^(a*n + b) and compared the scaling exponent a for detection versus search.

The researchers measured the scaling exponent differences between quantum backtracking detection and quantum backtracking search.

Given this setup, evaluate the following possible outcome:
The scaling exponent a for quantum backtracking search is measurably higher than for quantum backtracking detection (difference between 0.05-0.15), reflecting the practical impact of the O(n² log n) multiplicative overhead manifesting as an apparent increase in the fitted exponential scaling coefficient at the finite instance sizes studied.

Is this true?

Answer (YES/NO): YES